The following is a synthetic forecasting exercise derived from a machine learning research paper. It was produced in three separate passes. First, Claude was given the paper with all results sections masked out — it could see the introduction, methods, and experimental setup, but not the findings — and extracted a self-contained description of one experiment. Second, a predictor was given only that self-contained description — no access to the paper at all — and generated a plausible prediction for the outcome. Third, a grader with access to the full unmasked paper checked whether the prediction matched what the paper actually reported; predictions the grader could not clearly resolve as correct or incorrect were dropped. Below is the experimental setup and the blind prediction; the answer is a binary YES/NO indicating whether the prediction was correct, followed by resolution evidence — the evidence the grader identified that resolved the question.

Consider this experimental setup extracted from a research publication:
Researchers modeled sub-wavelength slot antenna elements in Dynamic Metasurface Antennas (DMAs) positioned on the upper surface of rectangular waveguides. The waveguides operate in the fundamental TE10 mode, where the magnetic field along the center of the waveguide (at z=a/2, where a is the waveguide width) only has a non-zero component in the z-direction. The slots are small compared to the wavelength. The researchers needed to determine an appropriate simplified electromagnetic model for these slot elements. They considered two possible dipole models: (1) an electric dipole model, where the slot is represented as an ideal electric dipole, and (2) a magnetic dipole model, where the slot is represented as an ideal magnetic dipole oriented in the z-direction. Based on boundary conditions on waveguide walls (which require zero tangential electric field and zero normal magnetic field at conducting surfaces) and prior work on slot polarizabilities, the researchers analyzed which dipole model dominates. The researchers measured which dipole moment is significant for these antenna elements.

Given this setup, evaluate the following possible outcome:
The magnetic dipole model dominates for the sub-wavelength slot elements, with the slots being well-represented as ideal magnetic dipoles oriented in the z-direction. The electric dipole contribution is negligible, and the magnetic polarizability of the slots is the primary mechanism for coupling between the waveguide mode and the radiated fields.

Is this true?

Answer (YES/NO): YES